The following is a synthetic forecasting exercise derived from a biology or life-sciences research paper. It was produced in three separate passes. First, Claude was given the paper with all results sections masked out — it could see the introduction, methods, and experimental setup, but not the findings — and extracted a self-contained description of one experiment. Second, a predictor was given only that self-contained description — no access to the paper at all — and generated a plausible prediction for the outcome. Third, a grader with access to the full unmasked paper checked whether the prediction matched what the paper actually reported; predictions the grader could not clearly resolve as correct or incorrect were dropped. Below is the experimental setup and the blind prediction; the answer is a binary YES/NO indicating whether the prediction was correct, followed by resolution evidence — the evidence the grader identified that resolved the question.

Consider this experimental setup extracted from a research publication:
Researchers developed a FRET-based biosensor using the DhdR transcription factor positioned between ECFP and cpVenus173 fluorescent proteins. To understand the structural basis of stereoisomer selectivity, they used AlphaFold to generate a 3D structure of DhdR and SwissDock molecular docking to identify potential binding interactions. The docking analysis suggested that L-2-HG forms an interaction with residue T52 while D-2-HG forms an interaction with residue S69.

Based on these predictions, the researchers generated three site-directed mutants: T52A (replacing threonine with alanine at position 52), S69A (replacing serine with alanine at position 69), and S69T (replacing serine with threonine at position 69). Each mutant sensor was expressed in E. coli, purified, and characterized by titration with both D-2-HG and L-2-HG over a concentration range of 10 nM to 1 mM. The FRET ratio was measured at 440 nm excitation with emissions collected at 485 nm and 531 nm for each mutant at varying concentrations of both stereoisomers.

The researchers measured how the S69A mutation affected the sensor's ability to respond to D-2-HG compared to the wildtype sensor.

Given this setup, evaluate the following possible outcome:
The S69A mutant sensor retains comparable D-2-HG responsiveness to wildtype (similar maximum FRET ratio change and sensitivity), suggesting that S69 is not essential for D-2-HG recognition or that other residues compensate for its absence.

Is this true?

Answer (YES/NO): YES